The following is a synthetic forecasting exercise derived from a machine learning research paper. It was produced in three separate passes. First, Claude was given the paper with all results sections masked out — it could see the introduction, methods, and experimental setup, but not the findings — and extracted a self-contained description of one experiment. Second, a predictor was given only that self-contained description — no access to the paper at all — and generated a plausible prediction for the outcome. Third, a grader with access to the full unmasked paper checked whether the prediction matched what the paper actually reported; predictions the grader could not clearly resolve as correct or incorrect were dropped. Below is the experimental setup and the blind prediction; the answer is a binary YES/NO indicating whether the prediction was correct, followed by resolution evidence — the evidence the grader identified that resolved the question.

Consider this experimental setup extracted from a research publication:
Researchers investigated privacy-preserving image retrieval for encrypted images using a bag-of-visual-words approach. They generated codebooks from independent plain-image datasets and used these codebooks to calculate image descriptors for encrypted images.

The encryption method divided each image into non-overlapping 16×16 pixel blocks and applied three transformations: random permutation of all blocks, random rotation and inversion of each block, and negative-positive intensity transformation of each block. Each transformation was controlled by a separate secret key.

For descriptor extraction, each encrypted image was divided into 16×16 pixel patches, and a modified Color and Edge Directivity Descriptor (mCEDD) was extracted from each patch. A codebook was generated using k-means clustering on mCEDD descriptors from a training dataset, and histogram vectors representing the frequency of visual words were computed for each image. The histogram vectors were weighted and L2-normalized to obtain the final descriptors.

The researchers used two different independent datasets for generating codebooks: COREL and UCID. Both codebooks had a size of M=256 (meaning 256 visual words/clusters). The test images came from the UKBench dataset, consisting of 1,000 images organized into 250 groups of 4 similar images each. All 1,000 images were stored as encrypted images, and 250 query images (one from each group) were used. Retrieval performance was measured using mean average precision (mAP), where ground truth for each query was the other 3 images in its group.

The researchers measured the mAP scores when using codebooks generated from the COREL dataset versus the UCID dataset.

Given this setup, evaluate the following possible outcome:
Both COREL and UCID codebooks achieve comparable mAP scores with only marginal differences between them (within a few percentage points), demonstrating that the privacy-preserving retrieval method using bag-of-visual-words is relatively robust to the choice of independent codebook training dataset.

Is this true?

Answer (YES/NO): YES